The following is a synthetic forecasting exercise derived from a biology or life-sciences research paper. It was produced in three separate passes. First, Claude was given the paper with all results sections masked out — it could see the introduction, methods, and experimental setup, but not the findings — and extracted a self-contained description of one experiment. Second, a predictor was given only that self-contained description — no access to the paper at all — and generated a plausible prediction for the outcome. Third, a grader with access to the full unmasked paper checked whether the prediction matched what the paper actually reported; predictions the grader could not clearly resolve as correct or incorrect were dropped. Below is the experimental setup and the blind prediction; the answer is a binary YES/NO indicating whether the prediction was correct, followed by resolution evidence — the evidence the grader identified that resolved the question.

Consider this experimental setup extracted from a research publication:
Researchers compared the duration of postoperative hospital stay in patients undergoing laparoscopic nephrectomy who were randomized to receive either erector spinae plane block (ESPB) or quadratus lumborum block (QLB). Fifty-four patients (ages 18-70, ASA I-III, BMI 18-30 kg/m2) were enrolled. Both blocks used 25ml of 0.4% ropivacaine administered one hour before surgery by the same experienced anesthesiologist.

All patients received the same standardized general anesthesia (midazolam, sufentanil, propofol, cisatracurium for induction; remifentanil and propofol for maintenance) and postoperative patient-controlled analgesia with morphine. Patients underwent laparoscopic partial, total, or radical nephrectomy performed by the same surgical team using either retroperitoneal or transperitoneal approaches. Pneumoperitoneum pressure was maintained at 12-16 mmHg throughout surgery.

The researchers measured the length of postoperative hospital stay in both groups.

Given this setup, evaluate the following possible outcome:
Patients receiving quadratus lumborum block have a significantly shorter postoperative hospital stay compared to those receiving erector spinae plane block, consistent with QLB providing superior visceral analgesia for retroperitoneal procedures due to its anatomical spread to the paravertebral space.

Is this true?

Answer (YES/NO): NO